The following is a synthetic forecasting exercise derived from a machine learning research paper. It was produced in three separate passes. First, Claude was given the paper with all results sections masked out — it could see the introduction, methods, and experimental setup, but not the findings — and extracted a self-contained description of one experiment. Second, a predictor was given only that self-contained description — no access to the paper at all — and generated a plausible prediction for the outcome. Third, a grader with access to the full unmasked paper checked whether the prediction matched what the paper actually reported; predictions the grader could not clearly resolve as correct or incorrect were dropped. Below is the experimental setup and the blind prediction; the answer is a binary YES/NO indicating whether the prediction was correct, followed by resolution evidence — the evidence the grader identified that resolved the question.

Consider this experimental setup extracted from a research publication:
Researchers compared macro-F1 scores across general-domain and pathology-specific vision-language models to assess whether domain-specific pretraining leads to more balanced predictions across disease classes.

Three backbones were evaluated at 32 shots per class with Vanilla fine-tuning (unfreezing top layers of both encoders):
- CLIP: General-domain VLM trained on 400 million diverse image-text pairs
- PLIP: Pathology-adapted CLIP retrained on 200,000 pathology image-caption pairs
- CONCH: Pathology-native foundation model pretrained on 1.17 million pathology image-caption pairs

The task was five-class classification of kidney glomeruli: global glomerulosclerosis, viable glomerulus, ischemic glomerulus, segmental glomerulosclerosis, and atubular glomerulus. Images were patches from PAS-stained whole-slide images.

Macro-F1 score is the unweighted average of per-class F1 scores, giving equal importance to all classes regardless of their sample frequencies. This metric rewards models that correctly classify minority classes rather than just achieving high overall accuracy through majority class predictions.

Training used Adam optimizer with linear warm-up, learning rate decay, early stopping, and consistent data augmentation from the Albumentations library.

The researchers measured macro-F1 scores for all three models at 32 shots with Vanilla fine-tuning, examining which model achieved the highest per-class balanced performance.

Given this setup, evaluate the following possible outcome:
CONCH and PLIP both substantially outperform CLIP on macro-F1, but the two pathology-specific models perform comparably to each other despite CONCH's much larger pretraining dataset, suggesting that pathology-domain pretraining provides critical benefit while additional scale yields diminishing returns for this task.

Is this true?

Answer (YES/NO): NO